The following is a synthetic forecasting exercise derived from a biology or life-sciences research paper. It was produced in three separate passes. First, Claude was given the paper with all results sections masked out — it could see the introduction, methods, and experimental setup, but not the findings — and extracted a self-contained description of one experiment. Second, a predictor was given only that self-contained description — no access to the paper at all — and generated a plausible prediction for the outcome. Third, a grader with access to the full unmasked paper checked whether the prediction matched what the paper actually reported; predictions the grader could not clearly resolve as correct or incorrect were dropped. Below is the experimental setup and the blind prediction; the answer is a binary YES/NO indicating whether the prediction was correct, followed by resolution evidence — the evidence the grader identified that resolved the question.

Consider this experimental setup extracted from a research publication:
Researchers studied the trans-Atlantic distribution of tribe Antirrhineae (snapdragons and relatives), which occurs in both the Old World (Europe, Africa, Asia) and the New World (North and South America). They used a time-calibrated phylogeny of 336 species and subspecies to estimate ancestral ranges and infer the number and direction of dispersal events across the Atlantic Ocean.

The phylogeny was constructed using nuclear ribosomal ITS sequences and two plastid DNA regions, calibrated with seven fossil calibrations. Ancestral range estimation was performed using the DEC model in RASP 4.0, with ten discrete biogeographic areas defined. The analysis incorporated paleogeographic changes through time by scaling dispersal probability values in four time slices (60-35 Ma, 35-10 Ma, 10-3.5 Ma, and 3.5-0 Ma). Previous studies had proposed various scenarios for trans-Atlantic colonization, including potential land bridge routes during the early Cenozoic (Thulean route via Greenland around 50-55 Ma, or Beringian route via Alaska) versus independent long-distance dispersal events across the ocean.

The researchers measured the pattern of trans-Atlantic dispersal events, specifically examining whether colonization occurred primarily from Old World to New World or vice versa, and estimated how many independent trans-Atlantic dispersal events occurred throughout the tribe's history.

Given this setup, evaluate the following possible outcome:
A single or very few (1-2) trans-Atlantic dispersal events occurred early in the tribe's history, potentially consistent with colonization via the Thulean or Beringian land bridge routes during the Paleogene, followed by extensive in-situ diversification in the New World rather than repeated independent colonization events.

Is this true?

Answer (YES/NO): NO